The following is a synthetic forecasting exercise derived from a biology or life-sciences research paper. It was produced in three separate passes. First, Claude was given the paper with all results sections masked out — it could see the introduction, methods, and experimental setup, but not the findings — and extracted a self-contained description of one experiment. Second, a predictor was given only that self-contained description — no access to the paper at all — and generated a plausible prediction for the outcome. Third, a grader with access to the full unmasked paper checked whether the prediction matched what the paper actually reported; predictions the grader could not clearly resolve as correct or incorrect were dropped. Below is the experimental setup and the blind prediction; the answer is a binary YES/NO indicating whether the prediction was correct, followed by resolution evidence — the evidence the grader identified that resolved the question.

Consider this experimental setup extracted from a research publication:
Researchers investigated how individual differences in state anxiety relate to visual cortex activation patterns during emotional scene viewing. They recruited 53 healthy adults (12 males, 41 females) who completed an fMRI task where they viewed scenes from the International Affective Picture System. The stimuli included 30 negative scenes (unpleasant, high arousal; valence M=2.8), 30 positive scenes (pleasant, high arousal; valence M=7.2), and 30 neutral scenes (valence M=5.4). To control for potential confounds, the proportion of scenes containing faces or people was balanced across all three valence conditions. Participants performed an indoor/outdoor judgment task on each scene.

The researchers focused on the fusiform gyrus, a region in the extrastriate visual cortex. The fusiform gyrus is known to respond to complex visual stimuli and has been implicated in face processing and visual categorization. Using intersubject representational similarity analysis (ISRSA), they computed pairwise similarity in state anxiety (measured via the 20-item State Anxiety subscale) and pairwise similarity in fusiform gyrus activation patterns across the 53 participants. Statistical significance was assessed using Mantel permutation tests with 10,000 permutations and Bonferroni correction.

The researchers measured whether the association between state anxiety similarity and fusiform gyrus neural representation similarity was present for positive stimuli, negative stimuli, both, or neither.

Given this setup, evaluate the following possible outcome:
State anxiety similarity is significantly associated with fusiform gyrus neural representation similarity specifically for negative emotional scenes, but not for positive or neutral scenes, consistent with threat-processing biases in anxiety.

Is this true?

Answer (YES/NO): NO